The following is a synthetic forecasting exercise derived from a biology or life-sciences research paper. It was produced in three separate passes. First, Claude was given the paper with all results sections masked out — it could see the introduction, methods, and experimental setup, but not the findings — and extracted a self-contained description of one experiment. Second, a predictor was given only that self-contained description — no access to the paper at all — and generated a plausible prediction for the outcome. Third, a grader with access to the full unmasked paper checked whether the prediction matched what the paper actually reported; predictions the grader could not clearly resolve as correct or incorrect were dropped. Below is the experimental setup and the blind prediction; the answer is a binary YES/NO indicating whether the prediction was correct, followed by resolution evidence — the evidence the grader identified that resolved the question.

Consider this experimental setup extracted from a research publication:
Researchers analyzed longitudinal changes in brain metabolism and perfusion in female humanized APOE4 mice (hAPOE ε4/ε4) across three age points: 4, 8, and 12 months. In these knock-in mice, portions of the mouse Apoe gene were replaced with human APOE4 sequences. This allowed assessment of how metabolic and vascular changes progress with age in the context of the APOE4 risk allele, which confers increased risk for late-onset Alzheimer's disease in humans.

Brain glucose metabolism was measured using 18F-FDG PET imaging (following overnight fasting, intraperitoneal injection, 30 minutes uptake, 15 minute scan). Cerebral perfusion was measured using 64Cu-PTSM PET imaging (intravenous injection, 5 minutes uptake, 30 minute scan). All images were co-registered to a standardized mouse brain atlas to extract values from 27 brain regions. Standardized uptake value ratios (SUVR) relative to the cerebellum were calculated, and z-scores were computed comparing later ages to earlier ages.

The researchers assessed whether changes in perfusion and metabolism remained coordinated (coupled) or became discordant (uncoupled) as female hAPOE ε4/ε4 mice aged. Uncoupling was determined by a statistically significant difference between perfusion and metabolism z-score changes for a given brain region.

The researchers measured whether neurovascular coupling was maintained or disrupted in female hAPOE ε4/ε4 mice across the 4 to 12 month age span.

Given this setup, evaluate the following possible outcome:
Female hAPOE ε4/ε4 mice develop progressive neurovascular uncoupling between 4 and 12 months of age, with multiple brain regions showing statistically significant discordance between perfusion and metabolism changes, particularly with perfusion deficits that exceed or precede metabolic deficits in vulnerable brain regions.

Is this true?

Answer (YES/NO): NO